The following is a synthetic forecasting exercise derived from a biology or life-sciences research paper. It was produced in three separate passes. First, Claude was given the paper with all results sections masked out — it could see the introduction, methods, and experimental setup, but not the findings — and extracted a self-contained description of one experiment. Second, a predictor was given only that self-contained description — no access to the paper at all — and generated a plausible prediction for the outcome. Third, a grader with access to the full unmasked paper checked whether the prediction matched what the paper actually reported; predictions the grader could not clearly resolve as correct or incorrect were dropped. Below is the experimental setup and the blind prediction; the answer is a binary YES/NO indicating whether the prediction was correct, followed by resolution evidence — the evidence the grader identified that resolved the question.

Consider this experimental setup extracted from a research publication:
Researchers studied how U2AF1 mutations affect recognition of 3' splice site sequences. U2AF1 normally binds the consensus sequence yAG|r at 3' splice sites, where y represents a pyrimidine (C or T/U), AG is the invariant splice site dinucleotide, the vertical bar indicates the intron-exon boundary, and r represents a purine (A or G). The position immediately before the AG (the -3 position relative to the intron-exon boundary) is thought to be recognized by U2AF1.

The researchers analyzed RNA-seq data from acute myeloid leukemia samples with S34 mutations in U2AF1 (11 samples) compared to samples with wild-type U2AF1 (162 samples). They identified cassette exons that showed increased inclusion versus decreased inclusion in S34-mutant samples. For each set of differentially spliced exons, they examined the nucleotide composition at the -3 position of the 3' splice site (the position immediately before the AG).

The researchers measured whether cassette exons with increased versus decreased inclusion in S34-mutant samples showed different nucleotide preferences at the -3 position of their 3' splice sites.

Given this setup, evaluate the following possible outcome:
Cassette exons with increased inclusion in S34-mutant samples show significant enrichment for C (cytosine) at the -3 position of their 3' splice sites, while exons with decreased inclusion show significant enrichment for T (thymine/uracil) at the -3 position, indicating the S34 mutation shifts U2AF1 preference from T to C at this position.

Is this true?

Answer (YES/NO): YES